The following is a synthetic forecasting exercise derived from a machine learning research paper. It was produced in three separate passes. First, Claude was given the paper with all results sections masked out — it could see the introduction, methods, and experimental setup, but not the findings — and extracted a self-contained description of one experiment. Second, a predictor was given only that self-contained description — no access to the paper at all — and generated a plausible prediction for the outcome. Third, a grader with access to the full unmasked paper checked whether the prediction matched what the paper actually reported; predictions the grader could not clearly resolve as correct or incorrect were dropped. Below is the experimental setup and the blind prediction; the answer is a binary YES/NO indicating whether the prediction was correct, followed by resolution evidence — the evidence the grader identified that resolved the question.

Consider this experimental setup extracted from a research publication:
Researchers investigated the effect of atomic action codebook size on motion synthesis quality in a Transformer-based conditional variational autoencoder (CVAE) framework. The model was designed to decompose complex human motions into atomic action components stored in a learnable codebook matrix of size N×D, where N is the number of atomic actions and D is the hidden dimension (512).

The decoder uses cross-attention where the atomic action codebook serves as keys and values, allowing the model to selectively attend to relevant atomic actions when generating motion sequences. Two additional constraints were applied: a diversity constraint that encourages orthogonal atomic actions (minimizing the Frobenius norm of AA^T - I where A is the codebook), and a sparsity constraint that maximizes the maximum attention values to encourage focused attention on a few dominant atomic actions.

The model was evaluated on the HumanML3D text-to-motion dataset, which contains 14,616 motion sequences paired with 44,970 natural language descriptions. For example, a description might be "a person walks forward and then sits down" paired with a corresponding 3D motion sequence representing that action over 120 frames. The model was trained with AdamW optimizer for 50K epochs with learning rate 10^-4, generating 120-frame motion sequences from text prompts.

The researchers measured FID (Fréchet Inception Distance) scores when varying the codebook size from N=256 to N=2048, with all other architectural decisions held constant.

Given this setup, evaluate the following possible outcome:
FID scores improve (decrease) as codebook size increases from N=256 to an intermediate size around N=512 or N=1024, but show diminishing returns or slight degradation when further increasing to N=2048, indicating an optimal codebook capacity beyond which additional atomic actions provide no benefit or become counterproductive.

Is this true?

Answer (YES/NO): YES